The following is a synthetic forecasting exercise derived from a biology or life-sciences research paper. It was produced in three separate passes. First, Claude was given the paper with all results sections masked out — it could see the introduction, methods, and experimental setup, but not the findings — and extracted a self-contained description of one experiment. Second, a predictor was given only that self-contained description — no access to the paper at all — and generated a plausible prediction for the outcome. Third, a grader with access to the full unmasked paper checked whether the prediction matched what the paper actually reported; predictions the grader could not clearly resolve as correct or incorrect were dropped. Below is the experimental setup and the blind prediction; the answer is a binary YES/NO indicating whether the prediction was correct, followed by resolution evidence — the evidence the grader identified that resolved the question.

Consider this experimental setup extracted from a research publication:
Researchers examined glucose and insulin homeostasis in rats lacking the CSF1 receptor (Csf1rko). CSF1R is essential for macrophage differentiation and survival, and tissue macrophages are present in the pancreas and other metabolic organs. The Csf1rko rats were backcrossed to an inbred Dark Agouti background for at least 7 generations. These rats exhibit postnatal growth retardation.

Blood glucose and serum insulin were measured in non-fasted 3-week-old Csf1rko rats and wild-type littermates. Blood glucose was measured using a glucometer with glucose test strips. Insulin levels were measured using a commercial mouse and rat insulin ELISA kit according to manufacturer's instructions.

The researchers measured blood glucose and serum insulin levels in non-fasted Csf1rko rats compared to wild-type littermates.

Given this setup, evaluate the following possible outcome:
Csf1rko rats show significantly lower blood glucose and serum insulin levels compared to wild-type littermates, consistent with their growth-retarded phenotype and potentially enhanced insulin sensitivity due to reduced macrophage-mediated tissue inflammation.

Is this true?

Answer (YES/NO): NO